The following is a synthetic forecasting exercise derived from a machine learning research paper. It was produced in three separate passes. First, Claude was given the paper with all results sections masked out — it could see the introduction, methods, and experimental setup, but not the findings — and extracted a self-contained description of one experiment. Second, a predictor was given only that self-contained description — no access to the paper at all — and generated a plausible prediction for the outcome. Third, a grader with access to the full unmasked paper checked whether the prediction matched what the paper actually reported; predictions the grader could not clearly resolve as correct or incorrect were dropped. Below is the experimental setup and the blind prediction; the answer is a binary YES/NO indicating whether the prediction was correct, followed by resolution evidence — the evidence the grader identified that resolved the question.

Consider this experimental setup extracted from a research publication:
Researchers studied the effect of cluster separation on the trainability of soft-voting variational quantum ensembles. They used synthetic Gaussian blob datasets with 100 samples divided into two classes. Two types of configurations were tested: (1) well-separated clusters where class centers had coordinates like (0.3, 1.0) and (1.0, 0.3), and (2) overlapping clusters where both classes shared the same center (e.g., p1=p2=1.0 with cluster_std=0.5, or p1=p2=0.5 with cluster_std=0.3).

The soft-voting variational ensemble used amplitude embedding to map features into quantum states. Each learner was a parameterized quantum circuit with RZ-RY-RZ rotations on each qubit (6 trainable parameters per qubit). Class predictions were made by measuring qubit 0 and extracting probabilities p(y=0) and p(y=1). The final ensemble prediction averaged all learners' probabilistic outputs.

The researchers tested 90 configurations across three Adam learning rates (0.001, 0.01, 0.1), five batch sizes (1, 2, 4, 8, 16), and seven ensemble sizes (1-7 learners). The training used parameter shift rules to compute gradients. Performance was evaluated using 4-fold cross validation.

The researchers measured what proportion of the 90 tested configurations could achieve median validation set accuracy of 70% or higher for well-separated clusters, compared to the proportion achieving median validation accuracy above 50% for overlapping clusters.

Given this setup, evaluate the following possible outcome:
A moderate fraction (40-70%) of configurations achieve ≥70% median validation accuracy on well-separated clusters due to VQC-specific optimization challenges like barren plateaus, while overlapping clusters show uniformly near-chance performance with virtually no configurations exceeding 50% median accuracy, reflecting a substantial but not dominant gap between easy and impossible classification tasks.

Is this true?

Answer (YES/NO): NO